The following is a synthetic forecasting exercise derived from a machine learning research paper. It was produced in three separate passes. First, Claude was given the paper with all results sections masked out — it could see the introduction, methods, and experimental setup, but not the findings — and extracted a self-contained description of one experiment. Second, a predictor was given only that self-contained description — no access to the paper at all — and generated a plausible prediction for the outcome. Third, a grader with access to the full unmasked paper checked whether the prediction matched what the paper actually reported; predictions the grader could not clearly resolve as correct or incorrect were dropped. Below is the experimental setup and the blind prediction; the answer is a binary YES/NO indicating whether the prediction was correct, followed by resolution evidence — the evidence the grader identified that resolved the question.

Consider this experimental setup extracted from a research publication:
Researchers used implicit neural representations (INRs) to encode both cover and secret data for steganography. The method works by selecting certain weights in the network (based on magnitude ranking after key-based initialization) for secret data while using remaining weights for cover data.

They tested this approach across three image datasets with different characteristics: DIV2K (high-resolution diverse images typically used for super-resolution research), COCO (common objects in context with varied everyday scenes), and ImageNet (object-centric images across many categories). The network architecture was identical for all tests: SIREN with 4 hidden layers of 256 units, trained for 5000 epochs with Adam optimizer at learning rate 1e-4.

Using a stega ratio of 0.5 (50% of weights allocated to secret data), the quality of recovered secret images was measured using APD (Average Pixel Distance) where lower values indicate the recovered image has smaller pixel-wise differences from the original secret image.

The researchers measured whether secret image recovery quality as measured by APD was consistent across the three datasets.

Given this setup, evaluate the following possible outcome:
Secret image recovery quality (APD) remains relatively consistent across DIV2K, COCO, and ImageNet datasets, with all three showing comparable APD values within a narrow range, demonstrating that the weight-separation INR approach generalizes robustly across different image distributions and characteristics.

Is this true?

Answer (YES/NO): YES